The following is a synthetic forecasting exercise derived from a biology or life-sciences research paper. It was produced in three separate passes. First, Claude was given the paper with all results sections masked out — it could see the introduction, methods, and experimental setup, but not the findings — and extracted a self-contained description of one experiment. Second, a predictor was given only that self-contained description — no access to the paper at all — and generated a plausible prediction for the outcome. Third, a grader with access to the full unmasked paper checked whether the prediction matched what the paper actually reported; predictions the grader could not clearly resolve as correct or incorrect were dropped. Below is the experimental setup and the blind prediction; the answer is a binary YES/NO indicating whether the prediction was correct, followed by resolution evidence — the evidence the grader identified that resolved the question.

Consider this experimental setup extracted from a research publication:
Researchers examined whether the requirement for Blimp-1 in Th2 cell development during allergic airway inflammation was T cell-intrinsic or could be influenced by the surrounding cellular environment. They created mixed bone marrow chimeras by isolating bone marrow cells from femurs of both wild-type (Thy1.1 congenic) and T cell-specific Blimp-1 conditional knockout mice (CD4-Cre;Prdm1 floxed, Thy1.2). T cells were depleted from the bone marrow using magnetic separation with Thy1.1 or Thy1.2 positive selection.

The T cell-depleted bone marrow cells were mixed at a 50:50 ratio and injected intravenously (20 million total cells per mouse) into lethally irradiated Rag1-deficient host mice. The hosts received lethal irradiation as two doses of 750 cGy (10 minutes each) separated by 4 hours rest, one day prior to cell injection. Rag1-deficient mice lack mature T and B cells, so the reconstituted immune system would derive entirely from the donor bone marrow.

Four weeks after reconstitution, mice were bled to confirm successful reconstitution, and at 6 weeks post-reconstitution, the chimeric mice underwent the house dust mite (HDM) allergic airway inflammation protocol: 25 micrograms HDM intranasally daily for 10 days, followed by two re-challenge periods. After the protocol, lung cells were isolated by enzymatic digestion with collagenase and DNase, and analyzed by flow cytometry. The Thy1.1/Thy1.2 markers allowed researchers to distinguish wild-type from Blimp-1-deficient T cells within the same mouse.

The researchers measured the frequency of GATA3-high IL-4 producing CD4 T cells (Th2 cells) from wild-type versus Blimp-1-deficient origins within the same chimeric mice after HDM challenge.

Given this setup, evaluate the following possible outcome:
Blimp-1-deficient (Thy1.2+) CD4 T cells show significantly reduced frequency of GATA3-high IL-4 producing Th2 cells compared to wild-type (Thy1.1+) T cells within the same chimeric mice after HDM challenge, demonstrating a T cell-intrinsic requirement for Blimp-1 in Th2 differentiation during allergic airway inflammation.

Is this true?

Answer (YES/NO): YES